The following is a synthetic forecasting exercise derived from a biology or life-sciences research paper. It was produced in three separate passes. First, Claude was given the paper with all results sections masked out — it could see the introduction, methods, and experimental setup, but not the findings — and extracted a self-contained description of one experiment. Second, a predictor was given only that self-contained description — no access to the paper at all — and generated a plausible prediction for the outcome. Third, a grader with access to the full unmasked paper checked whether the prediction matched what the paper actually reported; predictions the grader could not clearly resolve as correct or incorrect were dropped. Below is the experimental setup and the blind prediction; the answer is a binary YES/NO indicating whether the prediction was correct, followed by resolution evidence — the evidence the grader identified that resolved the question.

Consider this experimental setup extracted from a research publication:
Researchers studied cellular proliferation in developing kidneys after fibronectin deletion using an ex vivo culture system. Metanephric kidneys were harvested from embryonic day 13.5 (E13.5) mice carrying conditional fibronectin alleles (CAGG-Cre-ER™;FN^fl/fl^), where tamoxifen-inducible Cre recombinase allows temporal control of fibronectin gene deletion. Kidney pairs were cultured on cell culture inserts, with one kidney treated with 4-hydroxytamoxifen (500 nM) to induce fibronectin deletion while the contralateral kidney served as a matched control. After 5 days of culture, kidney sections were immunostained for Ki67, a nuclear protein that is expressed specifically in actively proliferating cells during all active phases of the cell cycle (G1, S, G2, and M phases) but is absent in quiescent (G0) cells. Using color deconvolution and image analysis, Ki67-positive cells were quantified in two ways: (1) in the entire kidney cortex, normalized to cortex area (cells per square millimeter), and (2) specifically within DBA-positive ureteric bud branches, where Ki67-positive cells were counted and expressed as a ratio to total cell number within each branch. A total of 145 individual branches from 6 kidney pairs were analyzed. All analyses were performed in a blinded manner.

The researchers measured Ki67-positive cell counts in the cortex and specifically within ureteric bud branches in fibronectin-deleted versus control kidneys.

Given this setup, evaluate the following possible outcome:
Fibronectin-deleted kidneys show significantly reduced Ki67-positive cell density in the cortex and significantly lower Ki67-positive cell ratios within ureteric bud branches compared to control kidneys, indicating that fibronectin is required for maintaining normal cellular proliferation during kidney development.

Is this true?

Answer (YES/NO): YES